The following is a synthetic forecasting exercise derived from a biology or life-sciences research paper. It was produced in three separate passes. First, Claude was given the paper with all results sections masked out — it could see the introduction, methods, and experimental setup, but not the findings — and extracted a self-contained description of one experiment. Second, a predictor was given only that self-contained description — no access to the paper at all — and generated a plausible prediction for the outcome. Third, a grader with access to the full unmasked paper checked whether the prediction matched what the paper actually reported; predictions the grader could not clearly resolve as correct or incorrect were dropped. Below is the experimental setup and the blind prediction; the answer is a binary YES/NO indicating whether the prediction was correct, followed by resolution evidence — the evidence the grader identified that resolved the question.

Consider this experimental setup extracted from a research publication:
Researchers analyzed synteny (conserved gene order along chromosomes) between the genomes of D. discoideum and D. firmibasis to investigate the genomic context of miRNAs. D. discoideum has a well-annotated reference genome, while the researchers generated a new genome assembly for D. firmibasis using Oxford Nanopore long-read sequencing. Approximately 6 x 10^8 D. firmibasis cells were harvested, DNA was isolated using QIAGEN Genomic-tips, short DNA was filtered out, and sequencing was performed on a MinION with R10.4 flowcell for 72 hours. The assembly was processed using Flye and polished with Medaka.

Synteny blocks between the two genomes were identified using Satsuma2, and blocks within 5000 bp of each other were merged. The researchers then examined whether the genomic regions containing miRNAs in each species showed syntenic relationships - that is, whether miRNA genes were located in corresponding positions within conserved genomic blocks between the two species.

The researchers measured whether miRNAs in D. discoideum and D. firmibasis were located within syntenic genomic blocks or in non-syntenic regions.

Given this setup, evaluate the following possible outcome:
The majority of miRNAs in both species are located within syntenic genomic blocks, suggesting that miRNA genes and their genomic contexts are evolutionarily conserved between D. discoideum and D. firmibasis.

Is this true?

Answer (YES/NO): NO